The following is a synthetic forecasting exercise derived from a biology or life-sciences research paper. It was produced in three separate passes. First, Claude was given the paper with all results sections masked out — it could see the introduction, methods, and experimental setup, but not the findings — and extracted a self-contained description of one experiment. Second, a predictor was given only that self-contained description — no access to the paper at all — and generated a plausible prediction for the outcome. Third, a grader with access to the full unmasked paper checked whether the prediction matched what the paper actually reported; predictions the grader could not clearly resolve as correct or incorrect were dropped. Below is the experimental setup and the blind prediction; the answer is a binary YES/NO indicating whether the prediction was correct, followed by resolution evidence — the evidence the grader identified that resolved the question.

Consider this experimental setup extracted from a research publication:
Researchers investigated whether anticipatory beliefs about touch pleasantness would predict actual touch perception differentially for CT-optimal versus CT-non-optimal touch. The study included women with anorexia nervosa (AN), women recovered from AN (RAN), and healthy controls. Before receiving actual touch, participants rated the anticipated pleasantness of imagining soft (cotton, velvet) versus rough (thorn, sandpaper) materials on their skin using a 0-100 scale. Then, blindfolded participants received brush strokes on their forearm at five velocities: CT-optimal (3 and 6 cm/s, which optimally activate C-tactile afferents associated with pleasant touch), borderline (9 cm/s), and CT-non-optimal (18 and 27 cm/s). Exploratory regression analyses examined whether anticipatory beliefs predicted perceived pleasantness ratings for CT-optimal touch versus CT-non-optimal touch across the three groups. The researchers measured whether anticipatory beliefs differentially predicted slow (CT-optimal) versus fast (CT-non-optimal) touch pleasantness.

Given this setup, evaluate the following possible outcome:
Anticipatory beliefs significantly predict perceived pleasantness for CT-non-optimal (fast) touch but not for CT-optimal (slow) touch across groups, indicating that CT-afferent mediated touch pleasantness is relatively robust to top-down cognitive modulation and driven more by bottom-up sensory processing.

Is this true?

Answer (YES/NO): NO